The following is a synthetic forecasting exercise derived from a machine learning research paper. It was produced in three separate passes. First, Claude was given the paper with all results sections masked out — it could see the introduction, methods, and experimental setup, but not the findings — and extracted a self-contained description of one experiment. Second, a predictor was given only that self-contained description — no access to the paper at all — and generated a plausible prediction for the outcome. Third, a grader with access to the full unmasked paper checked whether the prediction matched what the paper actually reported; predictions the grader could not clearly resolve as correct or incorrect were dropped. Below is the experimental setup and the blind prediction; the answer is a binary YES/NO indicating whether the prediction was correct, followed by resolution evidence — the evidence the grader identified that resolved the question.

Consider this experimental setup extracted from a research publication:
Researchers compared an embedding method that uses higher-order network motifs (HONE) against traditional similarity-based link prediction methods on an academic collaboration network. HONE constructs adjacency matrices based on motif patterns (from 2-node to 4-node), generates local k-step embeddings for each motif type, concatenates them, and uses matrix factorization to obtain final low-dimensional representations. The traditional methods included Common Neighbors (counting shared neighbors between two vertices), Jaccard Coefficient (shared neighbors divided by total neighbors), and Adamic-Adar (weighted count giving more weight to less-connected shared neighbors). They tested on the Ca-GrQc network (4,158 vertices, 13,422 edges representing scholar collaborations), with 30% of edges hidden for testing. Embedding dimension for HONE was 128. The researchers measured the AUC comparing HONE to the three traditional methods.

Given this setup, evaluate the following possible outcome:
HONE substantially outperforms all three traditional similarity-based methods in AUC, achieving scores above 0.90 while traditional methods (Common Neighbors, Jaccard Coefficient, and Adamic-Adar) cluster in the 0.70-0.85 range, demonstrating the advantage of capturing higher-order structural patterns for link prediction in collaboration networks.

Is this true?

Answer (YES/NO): NO